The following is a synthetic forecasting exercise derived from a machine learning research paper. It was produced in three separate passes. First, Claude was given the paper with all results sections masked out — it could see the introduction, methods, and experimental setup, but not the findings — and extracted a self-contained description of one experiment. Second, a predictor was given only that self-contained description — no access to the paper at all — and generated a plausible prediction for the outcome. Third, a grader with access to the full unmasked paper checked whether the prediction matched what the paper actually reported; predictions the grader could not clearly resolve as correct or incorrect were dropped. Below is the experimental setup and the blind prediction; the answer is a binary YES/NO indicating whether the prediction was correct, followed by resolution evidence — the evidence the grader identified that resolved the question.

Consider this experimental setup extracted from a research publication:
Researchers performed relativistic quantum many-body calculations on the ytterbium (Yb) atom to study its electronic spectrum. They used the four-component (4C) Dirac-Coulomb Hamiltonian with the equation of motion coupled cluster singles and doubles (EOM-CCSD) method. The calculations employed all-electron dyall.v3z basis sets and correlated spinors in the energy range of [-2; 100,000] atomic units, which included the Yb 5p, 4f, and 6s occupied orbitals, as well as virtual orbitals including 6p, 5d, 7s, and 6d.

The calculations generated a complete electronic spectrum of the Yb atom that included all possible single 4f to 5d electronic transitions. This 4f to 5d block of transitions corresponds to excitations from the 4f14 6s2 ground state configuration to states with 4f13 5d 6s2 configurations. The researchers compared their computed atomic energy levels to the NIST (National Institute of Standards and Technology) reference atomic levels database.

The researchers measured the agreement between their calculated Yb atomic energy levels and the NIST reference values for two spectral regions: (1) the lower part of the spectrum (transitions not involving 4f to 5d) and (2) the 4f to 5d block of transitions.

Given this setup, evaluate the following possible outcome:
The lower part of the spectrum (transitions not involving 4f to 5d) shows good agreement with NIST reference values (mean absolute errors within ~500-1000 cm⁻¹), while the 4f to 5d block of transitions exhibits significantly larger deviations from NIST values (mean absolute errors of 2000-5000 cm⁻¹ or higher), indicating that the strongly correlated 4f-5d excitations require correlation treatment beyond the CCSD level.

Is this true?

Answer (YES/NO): YES